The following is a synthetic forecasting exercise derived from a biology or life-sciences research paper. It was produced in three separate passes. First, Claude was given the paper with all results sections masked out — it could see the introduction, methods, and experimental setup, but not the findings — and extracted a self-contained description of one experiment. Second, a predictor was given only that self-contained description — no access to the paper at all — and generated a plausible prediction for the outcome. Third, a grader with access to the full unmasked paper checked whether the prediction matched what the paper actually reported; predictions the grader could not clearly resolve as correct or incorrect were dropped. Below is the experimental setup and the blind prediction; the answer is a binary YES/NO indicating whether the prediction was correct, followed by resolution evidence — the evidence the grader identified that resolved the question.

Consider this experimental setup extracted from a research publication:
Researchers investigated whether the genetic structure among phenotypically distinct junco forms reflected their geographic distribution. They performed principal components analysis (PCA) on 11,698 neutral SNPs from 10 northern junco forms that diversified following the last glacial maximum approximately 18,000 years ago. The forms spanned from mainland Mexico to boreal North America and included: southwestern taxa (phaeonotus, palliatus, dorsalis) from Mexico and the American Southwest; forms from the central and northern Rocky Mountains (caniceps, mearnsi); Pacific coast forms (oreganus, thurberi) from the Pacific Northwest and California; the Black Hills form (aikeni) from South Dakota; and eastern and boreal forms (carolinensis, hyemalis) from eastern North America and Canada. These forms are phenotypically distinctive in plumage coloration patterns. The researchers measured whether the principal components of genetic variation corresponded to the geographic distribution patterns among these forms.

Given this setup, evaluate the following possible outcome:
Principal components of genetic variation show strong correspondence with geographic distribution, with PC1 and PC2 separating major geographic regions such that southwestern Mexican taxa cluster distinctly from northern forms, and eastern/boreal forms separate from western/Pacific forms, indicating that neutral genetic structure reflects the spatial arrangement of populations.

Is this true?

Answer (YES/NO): NO